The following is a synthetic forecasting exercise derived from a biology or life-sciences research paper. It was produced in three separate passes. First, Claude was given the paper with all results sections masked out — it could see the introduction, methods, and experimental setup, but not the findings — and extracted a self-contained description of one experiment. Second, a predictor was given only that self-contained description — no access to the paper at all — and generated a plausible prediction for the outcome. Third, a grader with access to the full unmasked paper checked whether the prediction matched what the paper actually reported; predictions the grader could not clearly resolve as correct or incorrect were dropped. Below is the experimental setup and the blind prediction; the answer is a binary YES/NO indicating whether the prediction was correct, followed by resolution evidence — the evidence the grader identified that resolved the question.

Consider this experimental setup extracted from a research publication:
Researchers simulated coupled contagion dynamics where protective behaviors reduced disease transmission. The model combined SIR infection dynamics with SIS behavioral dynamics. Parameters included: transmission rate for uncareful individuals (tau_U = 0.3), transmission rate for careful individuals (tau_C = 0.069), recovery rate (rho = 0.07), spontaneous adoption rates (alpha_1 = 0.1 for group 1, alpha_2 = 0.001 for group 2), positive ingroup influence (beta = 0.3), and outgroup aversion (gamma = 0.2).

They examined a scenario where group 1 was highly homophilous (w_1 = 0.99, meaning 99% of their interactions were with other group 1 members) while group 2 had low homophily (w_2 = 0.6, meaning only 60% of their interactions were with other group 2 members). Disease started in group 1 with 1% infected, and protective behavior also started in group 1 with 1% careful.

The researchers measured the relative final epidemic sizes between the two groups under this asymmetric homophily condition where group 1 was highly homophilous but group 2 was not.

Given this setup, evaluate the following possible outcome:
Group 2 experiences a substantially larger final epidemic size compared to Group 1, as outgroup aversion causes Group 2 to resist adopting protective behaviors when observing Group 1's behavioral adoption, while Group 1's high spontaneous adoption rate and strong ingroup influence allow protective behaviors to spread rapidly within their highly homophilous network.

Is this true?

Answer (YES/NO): YES